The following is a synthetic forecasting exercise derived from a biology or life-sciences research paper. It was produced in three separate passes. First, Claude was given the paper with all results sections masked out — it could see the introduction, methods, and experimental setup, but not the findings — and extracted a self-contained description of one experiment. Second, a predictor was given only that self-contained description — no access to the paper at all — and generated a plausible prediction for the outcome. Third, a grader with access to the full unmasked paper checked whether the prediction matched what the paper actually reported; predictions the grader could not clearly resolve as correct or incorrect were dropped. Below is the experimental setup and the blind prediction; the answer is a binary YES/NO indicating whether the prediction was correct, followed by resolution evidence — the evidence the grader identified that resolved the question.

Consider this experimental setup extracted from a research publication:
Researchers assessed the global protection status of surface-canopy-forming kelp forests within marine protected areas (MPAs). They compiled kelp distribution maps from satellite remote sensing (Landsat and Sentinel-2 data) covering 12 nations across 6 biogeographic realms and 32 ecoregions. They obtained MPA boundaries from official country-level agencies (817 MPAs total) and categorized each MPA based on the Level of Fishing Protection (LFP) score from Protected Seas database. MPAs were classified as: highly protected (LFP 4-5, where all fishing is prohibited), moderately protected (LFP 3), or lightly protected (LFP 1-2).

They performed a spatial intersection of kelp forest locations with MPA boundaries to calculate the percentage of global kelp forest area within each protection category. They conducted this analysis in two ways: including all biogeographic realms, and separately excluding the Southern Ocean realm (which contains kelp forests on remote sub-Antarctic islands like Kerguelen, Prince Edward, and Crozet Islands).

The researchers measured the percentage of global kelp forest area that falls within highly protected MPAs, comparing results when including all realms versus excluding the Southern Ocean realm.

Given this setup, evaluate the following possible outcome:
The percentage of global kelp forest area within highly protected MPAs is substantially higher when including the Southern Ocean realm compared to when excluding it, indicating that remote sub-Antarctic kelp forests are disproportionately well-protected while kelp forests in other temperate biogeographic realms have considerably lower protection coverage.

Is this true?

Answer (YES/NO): YES